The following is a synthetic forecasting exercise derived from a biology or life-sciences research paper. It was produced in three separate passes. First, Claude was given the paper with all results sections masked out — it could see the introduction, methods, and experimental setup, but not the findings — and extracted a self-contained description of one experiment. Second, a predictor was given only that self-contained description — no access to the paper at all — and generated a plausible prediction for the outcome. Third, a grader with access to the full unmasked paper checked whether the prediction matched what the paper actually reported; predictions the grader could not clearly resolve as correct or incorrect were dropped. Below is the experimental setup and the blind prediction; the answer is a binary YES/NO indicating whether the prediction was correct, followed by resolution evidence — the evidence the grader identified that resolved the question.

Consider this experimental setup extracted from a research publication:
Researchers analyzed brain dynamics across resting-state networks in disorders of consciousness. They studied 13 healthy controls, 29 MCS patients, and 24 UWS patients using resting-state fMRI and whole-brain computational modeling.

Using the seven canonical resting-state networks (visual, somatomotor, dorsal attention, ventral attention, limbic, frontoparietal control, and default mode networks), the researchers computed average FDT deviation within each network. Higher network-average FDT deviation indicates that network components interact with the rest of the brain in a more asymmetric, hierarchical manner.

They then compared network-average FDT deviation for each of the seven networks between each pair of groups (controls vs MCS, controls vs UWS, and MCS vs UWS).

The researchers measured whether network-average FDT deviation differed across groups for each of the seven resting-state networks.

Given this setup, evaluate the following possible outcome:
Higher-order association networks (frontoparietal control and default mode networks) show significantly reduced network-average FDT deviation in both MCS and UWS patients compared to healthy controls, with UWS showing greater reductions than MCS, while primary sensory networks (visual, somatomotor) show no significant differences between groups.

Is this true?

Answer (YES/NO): NO